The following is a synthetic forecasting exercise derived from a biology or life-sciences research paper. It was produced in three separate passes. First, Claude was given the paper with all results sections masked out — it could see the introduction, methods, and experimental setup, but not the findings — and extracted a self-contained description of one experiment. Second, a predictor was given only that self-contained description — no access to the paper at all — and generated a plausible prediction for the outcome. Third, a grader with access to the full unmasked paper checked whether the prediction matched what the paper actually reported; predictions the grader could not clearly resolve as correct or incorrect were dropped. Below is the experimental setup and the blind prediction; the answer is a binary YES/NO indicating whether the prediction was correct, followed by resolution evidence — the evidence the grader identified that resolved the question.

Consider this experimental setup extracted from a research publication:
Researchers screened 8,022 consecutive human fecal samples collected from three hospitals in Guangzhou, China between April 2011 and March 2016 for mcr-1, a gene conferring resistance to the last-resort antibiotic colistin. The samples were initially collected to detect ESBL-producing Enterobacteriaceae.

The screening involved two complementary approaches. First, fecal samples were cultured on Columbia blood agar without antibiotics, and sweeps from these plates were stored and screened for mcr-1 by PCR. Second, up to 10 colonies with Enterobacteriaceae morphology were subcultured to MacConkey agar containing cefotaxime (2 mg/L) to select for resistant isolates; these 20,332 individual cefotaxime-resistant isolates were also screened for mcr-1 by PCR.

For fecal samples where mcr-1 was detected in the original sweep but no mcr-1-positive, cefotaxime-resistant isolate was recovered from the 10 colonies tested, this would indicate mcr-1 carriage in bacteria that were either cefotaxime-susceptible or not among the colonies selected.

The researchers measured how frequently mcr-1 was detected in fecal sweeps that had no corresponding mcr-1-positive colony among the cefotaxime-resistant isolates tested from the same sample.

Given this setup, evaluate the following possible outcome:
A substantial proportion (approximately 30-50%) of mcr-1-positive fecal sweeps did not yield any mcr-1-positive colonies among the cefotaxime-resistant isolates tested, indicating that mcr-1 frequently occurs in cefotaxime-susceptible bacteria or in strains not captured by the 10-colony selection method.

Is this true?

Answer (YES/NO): NO